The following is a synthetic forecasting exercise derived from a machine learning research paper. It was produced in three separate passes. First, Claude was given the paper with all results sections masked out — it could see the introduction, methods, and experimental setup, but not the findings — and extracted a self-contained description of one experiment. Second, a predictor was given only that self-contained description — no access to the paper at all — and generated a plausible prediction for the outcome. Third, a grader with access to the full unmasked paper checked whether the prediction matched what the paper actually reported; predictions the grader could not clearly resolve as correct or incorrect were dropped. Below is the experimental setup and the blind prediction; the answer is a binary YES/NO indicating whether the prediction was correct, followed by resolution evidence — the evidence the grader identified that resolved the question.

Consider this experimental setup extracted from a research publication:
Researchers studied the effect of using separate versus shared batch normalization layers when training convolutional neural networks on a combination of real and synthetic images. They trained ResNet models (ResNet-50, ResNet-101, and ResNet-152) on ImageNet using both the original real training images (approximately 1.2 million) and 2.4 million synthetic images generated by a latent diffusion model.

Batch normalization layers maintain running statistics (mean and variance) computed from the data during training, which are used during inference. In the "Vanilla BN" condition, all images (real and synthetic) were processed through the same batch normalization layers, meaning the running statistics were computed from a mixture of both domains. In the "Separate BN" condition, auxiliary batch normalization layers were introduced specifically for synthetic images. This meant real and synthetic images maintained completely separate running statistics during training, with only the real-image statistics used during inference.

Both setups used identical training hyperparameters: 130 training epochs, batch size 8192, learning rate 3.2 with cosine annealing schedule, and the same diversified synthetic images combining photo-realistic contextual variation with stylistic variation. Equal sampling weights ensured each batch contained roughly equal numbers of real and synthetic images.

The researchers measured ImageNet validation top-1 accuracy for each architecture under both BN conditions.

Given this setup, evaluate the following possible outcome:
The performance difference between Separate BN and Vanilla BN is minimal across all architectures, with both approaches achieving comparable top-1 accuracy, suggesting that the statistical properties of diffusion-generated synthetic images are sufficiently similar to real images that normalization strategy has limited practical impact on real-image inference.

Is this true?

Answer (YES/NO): NO